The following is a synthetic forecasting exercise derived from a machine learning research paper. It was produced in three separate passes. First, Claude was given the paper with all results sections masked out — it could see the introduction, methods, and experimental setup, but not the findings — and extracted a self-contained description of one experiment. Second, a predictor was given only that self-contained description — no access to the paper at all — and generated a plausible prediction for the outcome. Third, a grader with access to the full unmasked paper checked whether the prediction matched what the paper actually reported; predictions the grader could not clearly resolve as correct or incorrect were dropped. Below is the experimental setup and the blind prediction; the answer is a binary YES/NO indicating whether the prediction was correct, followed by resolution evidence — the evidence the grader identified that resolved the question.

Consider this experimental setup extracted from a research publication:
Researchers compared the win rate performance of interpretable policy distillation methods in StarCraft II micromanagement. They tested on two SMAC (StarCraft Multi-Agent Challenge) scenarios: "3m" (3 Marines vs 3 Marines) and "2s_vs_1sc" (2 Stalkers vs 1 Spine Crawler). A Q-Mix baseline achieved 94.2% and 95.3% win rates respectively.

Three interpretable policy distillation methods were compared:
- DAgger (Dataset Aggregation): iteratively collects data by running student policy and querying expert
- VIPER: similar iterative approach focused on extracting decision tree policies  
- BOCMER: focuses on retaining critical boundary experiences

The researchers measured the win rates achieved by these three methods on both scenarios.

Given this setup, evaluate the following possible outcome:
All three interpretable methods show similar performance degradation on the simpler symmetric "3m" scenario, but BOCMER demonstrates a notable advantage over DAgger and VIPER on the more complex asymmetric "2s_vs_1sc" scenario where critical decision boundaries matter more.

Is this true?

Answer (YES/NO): NO